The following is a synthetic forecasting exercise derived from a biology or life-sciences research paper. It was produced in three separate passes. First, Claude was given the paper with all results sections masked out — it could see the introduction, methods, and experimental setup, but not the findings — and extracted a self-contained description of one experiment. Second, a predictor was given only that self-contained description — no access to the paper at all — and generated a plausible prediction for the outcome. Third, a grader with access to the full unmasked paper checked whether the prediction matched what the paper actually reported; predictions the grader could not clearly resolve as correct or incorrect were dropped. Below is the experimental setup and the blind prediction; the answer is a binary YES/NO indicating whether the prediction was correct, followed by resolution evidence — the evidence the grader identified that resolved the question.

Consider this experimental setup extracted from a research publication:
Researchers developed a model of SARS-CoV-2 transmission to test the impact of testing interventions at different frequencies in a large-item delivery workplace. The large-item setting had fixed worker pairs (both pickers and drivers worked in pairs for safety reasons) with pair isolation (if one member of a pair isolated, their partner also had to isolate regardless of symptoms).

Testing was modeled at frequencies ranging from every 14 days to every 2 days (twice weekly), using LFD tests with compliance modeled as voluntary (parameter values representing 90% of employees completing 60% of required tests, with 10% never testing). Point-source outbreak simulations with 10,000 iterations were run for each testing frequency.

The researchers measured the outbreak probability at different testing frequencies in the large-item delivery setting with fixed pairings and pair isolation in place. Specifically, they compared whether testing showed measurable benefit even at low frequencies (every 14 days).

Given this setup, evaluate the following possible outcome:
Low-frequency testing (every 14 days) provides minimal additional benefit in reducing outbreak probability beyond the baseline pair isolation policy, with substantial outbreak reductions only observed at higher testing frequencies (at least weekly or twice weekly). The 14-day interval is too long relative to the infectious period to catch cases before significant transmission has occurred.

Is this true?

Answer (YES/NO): NO